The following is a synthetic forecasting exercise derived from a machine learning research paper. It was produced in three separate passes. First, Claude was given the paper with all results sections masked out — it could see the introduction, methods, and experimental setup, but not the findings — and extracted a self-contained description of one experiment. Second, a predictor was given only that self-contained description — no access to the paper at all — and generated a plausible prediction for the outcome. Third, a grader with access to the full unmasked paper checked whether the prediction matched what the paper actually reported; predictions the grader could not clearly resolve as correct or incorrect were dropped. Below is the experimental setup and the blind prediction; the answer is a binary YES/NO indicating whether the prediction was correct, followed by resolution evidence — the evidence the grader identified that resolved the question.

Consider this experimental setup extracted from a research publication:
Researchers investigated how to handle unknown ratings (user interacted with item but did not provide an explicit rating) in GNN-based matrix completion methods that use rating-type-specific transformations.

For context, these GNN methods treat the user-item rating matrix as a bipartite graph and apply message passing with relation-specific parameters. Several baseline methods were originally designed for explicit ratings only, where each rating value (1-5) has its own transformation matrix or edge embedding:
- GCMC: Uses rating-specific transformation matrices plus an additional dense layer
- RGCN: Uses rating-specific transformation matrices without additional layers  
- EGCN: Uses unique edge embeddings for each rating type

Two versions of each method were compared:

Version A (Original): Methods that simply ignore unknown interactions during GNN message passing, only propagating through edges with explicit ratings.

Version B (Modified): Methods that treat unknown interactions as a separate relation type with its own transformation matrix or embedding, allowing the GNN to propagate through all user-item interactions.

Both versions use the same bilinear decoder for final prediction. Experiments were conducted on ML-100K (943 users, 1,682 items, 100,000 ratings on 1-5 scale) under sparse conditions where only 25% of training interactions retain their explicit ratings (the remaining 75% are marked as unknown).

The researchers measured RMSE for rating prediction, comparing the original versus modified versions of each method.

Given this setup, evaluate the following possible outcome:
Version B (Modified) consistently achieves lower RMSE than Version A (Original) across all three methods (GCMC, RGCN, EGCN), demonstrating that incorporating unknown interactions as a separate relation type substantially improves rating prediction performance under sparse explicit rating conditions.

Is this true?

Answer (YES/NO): NO